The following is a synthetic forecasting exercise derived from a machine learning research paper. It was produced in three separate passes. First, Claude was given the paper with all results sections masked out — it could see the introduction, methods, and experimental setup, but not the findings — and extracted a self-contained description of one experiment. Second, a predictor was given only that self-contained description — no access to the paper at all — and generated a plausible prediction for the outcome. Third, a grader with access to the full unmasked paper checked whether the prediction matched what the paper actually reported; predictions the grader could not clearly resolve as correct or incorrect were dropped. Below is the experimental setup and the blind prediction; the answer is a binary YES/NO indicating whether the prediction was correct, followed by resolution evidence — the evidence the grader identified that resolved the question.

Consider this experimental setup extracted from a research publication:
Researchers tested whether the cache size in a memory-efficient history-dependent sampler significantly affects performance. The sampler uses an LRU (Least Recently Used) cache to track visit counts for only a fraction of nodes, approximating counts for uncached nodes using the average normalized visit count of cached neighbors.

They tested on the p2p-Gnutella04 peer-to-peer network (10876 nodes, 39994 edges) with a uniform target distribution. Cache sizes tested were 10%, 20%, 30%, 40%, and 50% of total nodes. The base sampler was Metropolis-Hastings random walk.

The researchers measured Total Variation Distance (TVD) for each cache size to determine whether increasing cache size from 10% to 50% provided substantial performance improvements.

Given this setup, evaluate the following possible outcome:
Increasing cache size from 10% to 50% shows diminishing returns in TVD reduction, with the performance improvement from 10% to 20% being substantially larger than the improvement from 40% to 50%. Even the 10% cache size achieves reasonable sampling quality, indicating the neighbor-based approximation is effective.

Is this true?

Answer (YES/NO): NO